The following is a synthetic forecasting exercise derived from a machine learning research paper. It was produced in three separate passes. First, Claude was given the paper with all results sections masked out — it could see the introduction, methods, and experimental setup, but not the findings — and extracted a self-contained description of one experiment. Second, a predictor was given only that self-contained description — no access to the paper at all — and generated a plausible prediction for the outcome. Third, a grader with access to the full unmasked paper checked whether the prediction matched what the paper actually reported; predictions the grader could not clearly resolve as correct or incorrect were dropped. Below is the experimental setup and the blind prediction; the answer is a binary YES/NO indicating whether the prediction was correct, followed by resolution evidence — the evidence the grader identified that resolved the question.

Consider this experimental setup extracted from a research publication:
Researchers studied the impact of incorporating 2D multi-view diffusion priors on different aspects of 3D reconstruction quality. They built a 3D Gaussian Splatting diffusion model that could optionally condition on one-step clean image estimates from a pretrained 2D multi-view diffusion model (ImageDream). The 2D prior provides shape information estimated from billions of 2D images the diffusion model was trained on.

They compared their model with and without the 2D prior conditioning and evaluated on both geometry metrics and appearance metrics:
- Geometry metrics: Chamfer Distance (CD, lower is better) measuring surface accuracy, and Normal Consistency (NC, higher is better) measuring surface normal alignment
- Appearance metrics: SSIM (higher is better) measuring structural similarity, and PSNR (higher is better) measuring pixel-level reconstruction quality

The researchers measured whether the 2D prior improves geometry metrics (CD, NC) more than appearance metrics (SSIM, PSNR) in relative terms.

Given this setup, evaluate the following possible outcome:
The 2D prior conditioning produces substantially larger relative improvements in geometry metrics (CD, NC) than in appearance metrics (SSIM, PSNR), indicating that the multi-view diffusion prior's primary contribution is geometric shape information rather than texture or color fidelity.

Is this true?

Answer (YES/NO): NO